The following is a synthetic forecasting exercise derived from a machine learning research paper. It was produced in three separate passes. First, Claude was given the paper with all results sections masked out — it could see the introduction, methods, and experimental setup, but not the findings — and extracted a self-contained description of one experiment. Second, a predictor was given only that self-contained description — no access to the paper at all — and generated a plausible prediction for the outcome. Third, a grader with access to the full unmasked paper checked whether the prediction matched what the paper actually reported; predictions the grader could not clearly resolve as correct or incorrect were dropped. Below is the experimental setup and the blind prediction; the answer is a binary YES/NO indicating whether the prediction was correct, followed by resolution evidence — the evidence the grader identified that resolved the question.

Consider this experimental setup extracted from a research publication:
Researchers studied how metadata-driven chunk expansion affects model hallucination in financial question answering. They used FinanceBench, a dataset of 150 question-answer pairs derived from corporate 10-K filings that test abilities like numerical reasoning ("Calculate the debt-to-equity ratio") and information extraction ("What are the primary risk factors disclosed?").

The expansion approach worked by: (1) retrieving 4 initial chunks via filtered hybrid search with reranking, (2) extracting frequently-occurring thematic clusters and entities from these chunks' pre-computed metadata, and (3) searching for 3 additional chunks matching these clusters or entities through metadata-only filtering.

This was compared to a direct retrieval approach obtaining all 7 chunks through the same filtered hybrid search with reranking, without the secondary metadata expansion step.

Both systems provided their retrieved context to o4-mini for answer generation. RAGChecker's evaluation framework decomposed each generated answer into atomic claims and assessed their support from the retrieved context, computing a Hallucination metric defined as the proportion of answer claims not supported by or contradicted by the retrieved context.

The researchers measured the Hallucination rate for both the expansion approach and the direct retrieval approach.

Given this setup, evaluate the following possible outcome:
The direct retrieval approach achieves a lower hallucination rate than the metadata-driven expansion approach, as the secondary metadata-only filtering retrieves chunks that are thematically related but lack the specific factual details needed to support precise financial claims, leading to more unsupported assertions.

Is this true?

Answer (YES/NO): YES